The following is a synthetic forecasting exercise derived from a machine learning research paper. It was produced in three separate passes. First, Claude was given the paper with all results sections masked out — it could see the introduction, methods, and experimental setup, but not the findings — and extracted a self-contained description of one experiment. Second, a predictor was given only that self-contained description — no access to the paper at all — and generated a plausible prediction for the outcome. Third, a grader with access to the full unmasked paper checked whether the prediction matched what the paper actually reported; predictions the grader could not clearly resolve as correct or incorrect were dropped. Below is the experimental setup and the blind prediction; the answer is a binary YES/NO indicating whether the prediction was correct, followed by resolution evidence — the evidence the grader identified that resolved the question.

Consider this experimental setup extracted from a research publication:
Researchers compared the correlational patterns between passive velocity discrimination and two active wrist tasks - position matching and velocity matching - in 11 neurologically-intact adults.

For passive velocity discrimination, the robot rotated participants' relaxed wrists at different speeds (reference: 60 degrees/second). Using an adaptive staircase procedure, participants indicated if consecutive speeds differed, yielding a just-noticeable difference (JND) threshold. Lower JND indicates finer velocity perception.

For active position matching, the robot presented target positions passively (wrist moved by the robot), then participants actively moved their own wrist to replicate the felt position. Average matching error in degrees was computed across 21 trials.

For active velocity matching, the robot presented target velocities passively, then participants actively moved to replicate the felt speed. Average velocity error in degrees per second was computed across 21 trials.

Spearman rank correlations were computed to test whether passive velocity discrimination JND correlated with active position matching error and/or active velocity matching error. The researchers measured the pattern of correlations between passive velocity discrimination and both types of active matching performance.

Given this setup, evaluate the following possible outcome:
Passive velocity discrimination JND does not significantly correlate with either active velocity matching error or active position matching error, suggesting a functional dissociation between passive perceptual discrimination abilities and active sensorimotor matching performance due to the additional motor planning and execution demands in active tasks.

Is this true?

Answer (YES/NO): NO